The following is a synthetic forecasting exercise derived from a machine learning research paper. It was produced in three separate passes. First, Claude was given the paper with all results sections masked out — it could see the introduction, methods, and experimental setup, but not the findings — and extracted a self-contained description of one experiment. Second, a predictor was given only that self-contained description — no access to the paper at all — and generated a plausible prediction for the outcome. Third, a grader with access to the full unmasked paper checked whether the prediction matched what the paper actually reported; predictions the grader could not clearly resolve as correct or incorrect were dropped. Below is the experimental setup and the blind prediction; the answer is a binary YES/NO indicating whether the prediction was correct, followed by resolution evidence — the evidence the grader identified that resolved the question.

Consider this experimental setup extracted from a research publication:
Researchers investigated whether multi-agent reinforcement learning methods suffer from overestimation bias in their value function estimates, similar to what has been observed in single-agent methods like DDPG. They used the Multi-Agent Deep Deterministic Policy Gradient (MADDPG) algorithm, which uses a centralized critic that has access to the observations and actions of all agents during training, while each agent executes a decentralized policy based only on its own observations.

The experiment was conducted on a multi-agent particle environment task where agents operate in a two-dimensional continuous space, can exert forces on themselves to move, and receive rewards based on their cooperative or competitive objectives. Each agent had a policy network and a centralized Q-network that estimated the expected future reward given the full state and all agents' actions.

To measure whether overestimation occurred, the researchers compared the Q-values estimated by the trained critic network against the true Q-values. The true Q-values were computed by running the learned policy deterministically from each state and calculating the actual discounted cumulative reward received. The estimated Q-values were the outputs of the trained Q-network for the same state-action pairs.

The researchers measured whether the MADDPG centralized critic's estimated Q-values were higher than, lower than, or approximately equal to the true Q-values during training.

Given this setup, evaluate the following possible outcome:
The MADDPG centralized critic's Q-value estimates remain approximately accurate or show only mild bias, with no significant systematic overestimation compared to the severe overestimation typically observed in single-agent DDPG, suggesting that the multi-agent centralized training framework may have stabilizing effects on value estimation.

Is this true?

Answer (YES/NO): NO